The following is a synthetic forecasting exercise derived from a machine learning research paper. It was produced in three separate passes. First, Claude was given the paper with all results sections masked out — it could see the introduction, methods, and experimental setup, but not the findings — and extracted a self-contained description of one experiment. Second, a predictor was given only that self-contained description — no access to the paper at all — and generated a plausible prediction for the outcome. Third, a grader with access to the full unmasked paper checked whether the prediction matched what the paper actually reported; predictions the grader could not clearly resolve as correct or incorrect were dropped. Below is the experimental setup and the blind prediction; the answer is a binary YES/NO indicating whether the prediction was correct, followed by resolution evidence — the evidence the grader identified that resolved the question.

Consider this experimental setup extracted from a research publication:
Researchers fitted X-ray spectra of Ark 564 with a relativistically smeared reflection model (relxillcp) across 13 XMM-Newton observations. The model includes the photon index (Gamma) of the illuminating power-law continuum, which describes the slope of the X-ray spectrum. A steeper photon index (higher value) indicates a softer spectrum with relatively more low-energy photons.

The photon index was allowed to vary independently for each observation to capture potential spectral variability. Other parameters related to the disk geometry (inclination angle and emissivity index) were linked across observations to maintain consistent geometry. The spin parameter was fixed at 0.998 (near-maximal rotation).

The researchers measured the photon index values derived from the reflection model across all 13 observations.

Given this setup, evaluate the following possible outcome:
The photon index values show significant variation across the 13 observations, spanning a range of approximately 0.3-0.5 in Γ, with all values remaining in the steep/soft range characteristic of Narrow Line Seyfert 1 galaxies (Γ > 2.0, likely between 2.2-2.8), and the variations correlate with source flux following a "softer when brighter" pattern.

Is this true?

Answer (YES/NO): NO